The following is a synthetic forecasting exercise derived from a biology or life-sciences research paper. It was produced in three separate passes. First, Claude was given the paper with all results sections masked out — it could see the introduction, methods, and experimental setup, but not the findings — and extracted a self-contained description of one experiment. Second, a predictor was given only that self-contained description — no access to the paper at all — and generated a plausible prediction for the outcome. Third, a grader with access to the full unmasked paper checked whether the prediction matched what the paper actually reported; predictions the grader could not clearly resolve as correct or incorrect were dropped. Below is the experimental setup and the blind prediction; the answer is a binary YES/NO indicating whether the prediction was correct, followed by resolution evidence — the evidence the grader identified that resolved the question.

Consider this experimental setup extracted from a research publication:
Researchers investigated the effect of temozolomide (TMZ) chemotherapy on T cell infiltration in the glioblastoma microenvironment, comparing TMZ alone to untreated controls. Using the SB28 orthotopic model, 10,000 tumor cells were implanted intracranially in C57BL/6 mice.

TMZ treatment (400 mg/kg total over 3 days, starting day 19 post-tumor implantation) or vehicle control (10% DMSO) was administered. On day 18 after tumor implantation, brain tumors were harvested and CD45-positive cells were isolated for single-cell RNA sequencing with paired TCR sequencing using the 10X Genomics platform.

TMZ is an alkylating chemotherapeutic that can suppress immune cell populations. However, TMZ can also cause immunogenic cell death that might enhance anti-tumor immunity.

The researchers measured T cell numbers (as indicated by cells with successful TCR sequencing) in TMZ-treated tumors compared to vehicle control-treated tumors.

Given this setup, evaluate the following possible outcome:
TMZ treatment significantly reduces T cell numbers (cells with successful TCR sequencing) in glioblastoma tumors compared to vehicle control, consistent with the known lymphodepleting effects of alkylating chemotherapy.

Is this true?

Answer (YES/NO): YES